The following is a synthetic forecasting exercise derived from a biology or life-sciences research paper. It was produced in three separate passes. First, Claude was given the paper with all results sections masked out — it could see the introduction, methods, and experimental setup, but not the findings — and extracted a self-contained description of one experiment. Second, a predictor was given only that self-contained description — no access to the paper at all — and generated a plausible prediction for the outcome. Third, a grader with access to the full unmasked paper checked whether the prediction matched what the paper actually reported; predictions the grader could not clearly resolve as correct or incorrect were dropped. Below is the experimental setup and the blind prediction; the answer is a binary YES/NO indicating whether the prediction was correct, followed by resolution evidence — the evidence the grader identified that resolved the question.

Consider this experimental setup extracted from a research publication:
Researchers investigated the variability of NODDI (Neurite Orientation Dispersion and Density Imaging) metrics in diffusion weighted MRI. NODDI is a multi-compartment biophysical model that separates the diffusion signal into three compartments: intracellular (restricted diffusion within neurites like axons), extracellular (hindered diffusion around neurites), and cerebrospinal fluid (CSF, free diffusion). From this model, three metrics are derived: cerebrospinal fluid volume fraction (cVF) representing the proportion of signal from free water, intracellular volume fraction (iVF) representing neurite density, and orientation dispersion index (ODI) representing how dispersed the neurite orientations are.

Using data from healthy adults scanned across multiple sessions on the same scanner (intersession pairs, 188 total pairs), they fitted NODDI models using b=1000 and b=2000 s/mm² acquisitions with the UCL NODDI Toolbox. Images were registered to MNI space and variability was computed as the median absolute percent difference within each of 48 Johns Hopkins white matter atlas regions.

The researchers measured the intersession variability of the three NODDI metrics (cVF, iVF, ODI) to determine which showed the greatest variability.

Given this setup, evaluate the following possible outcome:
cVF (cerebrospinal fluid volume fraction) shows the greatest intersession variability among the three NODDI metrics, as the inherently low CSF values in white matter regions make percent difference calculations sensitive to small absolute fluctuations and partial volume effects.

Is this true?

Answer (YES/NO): YES